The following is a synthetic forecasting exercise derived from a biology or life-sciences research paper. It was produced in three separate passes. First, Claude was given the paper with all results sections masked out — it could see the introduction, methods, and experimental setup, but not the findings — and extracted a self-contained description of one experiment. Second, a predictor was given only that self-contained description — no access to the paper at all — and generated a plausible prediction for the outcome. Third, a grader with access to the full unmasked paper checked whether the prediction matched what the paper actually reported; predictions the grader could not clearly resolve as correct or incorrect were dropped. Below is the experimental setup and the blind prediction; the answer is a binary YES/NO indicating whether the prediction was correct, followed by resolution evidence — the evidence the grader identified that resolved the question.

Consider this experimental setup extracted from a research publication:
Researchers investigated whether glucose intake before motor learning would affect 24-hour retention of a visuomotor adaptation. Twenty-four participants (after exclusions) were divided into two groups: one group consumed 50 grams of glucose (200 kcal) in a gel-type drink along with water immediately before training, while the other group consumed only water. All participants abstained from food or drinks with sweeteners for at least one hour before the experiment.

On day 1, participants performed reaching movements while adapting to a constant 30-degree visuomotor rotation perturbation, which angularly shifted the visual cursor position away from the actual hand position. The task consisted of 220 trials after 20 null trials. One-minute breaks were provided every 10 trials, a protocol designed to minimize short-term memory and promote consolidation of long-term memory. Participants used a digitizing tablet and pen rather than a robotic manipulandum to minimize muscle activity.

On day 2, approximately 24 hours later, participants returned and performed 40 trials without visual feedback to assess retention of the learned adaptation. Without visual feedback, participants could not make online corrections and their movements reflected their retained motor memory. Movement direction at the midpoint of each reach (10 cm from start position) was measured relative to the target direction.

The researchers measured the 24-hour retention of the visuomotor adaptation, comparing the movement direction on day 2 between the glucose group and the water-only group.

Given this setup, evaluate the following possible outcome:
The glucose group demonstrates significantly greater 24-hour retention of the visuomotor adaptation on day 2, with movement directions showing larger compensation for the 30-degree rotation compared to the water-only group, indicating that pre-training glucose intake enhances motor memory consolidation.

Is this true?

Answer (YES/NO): NO